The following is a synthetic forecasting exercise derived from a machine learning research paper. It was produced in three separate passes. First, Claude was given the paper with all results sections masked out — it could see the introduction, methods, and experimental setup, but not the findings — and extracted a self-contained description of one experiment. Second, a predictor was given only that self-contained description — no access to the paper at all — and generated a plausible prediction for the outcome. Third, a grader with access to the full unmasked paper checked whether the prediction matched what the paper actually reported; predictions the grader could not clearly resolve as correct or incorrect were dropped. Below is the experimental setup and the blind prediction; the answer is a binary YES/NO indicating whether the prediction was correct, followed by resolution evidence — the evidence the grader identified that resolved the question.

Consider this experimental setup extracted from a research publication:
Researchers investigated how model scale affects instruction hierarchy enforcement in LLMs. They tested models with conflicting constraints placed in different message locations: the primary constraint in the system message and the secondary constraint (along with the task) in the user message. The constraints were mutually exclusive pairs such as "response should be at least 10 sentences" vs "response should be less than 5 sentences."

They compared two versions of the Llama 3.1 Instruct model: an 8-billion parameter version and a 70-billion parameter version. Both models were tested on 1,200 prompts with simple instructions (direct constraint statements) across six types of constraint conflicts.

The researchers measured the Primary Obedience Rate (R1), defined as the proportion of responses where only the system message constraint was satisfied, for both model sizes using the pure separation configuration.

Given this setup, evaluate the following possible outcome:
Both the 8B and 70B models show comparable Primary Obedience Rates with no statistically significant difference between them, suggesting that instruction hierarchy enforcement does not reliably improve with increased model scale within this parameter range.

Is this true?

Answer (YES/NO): NO